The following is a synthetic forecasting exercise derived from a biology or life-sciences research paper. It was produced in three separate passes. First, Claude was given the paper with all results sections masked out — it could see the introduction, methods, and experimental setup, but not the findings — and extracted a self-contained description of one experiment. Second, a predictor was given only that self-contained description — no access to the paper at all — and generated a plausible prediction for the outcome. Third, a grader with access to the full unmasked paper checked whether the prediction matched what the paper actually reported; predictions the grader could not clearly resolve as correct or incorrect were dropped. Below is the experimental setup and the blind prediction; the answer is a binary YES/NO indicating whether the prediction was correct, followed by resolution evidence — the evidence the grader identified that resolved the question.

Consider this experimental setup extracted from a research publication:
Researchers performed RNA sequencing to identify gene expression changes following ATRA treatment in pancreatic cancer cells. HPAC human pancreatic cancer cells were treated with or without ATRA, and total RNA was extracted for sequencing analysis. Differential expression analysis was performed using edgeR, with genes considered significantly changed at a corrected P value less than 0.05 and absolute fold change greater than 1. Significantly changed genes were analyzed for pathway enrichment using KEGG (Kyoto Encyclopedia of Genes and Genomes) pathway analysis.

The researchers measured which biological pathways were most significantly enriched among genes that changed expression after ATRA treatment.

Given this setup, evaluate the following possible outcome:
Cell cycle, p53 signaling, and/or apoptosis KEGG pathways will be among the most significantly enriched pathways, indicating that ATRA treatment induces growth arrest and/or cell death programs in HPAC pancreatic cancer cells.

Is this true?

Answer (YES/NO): NO